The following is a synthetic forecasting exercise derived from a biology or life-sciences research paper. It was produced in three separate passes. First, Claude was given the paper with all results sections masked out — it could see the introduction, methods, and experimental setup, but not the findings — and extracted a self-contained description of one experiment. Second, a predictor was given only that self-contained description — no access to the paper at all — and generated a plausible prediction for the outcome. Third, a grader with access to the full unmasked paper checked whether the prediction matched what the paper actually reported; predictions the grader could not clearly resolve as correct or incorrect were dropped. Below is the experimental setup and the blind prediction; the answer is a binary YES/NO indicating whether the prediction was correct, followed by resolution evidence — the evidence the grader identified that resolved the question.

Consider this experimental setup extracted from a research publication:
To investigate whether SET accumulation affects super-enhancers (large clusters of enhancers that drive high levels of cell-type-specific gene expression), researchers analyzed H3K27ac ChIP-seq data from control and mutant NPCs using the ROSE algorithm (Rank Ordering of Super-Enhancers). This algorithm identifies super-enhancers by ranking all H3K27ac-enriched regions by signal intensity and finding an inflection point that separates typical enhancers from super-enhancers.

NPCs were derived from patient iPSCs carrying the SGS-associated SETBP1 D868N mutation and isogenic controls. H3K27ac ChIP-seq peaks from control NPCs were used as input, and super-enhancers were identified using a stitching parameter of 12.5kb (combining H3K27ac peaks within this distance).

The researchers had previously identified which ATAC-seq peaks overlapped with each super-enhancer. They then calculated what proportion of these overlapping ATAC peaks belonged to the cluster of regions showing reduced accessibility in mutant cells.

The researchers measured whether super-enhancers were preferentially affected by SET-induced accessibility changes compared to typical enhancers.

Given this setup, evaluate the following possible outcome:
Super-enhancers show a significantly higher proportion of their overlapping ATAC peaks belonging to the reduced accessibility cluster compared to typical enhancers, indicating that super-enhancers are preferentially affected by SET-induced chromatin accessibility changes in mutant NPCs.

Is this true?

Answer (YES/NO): NO